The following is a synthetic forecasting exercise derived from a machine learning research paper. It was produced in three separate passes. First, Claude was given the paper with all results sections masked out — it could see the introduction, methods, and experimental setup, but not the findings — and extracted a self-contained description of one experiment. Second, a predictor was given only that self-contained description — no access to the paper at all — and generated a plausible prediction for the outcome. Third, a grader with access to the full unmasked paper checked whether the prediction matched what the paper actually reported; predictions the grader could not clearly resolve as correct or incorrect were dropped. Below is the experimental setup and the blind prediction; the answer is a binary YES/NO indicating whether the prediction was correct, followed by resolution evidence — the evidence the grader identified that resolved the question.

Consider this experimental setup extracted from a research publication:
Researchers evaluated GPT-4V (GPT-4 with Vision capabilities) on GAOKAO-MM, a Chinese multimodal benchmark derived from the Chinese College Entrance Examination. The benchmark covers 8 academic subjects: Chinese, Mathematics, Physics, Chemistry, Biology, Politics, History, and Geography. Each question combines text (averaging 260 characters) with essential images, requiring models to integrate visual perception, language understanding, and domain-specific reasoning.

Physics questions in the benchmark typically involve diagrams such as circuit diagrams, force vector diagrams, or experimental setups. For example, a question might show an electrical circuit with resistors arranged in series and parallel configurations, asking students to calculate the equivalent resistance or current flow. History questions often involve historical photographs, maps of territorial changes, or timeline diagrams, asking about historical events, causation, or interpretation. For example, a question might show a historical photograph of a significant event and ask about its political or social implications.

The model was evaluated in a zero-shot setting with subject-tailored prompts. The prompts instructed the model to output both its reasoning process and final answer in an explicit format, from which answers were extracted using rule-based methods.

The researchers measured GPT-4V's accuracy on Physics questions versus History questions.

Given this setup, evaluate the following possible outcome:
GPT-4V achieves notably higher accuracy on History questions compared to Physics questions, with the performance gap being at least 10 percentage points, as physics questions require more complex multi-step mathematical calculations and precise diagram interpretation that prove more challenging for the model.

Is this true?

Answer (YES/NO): YES